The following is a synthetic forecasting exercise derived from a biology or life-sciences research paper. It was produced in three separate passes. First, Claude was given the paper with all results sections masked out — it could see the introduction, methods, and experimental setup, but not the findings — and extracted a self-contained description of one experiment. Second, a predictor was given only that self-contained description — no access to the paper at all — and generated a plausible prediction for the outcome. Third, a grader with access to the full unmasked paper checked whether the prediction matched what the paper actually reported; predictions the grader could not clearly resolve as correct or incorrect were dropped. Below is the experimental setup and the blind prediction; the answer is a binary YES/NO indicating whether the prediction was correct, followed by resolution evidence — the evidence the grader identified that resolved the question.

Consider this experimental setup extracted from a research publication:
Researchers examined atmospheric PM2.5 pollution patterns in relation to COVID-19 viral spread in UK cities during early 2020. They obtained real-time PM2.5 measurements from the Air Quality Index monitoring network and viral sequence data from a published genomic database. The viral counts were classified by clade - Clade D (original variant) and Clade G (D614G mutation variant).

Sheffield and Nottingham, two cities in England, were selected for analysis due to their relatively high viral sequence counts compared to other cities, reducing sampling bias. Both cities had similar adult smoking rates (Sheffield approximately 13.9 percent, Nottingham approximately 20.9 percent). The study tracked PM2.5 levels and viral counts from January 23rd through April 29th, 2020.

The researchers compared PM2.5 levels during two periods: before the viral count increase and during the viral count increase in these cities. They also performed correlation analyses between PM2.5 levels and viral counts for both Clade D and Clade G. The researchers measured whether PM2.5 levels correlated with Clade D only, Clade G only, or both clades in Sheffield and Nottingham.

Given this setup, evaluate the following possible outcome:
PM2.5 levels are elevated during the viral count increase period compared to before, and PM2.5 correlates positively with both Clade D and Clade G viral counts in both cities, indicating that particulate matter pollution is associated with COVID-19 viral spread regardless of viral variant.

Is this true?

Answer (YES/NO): YES